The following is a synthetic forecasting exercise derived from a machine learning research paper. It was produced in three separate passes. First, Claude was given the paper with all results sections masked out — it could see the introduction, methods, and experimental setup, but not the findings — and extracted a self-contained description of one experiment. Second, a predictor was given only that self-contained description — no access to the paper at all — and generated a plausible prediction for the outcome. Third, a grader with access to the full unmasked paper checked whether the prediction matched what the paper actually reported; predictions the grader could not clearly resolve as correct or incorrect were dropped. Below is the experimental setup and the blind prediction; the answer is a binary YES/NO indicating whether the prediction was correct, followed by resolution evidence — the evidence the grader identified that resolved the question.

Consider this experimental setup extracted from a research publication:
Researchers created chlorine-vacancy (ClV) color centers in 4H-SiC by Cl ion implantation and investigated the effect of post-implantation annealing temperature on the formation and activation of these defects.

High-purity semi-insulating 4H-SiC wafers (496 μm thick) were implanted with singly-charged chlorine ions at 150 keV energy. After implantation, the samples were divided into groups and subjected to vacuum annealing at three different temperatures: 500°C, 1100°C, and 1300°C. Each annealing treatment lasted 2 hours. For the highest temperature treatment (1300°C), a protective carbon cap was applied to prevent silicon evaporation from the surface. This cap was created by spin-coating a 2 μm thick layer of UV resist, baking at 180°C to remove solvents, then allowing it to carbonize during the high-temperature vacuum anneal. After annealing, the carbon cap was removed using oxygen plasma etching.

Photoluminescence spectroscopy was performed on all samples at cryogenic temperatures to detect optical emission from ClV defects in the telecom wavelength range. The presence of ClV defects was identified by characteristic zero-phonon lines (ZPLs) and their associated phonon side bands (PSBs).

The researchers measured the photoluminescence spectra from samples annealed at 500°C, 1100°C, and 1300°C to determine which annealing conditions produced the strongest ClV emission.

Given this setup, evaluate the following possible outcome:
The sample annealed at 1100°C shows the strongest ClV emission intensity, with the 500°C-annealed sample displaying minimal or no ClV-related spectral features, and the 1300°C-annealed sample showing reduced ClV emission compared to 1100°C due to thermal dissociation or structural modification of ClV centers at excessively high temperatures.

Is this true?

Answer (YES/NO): NO